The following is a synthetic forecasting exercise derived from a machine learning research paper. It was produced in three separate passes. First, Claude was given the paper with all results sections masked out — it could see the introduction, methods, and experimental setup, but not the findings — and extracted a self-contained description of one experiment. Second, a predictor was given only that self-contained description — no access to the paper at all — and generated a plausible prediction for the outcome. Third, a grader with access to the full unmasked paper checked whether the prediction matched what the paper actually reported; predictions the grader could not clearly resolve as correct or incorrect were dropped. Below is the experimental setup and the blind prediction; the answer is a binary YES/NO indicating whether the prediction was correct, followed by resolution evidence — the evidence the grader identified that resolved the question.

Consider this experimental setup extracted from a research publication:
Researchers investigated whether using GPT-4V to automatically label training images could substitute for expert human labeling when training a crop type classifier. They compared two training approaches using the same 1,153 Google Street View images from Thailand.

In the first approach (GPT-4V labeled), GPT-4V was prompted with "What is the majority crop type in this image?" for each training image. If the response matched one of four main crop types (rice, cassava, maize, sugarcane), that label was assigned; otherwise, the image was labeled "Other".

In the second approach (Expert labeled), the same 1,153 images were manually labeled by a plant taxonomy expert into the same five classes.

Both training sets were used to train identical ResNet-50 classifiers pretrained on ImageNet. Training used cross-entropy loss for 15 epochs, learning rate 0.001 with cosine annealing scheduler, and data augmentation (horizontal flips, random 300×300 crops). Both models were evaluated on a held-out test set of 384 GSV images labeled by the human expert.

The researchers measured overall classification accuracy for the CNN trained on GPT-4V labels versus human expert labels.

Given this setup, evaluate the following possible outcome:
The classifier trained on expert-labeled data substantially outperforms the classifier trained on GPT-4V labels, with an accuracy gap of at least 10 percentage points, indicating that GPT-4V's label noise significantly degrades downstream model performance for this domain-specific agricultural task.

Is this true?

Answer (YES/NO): NO